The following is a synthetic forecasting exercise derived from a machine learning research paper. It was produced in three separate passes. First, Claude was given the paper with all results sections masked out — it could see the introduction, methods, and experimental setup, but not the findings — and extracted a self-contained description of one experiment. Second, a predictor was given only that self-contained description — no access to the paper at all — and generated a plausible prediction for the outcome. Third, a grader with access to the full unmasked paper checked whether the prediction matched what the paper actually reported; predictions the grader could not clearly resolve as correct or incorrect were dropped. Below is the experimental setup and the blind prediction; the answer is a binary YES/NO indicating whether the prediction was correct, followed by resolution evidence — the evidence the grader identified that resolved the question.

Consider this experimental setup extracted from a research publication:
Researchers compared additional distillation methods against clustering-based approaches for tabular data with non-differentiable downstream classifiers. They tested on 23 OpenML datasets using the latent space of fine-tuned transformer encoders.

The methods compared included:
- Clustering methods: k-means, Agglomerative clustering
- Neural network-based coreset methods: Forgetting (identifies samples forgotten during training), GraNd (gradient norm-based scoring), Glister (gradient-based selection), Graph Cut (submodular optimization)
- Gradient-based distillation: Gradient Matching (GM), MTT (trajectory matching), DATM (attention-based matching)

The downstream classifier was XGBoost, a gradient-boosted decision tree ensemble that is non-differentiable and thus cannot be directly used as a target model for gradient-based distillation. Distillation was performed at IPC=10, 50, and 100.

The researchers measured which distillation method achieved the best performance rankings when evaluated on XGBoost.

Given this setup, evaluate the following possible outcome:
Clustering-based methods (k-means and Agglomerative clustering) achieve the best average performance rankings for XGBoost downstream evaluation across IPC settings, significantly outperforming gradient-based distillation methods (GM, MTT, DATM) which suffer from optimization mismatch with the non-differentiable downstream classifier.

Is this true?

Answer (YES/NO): YES